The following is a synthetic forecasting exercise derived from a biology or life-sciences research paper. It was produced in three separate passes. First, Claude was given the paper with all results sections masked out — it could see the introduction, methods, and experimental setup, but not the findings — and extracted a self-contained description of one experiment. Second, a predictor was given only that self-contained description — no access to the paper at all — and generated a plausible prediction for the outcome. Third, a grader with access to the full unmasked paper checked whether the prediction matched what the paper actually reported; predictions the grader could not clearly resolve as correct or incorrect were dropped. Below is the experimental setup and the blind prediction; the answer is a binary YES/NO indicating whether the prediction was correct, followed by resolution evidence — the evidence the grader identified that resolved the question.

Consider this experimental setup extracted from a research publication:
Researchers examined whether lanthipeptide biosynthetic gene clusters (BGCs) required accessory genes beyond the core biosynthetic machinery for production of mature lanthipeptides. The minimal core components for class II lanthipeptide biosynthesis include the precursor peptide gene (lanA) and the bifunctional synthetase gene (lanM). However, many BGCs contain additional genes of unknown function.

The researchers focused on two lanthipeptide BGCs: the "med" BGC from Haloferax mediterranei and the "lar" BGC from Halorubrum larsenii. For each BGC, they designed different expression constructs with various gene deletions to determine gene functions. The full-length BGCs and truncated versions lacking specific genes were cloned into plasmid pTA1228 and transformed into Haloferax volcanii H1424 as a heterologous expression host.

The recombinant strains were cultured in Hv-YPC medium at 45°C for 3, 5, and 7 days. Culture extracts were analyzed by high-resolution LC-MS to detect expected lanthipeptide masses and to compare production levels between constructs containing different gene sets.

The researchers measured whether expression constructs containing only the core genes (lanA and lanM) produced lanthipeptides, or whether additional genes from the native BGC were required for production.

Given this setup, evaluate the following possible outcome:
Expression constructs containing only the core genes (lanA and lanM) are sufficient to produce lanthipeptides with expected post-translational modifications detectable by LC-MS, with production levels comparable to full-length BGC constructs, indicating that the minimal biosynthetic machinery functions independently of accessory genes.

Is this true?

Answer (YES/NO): NO